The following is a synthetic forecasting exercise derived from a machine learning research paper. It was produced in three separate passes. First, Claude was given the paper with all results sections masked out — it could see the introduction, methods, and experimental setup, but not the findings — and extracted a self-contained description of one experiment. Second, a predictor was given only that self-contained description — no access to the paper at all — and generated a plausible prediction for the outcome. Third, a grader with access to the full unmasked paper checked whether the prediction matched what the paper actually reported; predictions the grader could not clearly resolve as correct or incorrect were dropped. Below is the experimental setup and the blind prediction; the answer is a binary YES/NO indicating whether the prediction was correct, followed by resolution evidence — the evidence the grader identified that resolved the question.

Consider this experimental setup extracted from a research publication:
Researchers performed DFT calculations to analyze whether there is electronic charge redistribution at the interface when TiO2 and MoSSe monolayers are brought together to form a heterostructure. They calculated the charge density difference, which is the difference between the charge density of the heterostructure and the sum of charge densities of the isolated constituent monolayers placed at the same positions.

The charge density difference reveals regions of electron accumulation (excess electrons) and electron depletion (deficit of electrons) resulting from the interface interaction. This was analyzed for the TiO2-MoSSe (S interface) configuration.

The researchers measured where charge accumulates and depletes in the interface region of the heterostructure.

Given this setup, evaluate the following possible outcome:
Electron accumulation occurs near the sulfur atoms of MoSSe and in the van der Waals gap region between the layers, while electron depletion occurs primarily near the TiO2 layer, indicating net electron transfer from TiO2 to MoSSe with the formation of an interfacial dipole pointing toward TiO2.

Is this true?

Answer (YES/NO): NO